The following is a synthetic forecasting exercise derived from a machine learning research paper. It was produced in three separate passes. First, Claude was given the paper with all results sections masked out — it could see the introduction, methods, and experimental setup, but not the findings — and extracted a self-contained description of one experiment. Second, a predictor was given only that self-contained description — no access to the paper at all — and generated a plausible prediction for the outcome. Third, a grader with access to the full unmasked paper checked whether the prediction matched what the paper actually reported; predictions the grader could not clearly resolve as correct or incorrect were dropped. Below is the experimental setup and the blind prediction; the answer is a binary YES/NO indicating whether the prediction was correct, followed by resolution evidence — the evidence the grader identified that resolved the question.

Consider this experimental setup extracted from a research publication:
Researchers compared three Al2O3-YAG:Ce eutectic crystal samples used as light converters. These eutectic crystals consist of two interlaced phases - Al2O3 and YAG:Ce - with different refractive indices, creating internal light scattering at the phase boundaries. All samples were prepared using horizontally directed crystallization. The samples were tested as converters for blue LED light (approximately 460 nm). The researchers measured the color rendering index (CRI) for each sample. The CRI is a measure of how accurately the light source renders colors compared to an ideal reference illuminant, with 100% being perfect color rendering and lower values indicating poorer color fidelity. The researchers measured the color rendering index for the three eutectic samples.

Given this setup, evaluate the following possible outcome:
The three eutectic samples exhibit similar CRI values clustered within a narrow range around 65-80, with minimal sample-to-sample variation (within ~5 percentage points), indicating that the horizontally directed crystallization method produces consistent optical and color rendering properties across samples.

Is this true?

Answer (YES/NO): NO